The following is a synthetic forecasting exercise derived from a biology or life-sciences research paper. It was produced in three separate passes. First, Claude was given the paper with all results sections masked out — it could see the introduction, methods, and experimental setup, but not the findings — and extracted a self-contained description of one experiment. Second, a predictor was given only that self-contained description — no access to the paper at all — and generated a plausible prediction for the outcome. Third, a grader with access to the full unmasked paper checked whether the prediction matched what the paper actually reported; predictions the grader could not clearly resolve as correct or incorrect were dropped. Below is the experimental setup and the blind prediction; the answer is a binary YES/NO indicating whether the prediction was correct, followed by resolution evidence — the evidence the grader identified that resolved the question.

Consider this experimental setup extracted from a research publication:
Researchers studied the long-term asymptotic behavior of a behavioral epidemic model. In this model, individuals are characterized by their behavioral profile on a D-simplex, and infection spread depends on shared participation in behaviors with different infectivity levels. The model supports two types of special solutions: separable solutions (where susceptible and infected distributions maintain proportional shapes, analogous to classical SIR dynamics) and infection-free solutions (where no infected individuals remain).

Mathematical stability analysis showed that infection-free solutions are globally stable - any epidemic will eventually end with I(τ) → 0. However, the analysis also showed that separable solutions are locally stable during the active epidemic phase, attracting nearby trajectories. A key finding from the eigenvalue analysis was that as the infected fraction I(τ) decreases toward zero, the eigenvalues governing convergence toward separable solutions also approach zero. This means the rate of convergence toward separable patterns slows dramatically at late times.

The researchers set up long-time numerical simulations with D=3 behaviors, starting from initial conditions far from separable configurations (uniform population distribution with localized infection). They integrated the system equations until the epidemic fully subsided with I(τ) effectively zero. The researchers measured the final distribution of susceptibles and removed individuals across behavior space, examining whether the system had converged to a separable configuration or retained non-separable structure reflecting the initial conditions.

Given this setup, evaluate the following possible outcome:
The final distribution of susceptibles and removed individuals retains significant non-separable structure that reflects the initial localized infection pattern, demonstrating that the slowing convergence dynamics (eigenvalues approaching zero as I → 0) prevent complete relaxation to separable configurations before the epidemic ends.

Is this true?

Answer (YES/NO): NO